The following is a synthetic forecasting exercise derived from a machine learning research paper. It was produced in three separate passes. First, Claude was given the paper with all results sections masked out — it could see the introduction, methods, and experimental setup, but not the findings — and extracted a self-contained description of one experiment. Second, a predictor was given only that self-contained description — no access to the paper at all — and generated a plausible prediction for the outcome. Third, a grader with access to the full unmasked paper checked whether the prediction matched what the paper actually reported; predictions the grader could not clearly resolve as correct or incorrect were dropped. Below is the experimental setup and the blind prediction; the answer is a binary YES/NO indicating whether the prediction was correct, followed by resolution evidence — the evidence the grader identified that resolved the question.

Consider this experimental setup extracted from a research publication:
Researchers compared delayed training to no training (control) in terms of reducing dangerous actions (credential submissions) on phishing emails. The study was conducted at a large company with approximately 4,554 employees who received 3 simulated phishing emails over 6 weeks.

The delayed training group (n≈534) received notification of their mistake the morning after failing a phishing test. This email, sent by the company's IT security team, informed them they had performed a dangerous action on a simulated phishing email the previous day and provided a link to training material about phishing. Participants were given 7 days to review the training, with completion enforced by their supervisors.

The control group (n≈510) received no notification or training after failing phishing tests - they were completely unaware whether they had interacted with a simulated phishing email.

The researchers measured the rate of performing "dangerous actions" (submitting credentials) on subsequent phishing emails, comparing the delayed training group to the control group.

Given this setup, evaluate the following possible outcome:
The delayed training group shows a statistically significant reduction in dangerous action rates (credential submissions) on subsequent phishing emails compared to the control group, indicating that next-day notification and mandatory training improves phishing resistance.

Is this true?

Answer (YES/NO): YES